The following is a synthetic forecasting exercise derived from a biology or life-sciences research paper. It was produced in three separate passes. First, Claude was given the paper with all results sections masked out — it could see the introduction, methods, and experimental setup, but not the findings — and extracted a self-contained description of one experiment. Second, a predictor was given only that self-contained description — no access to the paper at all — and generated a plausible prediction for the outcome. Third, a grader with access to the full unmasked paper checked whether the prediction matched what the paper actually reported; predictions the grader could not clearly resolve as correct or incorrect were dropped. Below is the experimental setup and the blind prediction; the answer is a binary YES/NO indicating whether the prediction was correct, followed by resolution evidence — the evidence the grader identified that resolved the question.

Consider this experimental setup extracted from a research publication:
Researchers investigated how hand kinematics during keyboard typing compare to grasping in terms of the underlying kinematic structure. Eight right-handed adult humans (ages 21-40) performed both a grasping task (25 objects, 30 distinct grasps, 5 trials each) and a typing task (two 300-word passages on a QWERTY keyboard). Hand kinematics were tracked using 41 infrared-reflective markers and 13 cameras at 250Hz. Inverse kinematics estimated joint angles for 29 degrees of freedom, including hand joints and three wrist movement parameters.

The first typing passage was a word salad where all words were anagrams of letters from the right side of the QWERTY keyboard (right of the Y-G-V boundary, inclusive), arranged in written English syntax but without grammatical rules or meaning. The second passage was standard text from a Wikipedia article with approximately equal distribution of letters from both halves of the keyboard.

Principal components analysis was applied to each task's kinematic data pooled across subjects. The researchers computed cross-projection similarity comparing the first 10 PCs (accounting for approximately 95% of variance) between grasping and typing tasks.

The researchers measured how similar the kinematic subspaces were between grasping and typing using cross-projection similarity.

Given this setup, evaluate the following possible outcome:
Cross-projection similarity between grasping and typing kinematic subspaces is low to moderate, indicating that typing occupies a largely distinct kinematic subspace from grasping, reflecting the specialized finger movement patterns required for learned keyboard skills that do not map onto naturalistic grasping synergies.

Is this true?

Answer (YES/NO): YES